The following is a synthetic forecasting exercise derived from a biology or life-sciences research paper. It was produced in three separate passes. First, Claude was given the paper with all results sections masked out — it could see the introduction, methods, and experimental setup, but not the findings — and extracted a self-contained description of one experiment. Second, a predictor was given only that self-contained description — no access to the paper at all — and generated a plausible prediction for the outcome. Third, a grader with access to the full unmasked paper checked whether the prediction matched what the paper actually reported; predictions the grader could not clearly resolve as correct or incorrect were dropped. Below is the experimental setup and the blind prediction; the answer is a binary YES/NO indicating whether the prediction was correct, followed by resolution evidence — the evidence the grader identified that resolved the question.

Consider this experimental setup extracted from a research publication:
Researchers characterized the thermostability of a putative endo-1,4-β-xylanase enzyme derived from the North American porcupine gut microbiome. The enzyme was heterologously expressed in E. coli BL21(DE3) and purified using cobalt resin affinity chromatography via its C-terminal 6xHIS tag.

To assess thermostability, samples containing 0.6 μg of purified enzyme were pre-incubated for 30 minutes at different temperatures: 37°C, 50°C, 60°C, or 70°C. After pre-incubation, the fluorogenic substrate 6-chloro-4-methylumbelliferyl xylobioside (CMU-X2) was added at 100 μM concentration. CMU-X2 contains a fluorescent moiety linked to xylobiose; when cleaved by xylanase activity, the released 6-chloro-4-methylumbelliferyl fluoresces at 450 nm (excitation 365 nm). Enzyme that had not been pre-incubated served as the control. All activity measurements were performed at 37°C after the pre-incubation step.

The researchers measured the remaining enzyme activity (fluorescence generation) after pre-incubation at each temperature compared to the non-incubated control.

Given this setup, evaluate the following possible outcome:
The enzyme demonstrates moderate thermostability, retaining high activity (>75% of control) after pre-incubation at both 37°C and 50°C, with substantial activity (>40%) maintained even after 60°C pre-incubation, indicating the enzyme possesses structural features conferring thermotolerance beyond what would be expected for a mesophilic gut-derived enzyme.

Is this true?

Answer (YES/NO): NO